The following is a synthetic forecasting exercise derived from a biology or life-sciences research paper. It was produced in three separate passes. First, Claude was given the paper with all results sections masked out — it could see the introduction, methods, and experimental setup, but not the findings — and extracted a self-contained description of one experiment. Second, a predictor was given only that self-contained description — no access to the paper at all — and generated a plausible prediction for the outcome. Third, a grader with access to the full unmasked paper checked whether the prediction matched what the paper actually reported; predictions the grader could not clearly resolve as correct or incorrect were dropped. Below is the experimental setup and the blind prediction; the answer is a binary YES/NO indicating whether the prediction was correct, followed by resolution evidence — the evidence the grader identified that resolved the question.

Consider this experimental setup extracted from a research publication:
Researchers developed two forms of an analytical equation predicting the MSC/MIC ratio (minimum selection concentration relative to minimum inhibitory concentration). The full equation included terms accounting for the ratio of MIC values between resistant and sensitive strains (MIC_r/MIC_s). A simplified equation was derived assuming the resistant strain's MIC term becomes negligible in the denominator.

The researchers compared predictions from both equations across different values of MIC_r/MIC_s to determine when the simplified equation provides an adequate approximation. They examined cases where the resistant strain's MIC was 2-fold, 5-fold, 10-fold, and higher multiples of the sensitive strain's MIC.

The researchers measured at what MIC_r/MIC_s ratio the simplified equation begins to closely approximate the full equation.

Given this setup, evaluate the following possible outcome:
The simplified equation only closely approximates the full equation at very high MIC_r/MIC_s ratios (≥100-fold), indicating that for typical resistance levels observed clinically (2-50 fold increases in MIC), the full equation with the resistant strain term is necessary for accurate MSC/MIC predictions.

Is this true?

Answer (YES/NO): NO